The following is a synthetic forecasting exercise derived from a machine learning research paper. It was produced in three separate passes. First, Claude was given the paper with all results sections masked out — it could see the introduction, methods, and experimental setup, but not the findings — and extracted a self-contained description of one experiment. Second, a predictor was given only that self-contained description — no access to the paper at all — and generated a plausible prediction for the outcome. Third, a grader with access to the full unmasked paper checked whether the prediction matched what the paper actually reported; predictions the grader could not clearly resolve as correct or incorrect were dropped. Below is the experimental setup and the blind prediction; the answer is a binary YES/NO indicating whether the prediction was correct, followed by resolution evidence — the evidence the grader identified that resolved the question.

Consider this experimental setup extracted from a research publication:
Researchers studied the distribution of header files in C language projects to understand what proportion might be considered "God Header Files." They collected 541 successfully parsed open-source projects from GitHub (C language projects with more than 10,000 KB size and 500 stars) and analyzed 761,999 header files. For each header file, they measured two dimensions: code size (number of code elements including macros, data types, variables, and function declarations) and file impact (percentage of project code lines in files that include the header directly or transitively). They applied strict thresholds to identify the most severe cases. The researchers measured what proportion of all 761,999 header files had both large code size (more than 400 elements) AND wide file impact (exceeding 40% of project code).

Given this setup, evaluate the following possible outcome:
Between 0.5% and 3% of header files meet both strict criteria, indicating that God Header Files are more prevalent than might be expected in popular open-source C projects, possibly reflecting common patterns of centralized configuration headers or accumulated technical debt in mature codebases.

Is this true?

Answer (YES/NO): NO